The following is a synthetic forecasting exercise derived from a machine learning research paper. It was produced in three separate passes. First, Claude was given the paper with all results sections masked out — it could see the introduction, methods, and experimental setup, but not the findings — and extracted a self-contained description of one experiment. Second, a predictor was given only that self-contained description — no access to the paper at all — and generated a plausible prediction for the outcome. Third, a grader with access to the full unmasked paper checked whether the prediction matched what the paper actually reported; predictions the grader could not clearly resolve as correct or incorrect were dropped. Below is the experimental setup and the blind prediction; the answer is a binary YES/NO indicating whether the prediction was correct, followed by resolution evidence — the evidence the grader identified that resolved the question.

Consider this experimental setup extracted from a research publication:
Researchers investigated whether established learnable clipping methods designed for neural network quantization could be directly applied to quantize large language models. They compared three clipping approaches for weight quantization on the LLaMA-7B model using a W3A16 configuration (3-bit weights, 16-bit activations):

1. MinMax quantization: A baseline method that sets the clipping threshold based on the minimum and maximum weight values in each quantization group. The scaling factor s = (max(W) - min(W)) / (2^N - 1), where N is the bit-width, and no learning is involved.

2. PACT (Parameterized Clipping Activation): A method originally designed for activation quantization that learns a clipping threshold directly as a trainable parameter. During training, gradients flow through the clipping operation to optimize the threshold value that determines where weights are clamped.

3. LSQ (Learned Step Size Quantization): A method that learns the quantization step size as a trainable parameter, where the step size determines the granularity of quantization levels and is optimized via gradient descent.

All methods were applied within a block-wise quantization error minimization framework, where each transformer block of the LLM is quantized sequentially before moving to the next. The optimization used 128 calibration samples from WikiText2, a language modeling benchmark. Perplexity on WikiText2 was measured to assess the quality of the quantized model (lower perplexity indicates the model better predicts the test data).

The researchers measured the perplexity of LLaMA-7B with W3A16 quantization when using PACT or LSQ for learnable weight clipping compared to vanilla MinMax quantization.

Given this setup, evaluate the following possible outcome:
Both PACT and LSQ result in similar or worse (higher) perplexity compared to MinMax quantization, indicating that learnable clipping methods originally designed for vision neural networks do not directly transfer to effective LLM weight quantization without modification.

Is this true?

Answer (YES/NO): YES